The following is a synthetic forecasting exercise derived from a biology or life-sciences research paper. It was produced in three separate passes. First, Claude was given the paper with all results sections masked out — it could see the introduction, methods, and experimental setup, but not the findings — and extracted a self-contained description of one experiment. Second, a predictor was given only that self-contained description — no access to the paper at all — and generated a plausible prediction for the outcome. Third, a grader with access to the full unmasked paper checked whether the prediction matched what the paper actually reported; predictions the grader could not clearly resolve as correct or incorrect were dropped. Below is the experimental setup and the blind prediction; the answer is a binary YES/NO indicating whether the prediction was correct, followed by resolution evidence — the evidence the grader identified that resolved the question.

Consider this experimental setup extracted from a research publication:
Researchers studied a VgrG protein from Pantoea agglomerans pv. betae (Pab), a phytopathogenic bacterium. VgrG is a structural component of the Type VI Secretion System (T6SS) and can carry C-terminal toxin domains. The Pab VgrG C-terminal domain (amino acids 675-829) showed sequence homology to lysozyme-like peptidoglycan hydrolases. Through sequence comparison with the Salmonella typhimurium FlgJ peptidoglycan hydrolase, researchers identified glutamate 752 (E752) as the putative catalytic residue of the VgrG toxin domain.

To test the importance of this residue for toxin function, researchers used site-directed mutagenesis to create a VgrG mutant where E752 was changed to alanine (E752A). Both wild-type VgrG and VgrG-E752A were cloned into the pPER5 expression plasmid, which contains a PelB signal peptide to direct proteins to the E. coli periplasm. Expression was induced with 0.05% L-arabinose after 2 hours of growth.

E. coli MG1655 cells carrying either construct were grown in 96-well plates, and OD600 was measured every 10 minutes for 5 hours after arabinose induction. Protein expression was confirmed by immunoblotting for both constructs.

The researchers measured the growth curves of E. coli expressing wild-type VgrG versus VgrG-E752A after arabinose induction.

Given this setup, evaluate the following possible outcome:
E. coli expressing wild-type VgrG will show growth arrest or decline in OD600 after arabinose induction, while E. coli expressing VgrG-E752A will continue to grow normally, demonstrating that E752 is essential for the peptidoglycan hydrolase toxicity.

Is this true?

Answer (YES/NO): YES